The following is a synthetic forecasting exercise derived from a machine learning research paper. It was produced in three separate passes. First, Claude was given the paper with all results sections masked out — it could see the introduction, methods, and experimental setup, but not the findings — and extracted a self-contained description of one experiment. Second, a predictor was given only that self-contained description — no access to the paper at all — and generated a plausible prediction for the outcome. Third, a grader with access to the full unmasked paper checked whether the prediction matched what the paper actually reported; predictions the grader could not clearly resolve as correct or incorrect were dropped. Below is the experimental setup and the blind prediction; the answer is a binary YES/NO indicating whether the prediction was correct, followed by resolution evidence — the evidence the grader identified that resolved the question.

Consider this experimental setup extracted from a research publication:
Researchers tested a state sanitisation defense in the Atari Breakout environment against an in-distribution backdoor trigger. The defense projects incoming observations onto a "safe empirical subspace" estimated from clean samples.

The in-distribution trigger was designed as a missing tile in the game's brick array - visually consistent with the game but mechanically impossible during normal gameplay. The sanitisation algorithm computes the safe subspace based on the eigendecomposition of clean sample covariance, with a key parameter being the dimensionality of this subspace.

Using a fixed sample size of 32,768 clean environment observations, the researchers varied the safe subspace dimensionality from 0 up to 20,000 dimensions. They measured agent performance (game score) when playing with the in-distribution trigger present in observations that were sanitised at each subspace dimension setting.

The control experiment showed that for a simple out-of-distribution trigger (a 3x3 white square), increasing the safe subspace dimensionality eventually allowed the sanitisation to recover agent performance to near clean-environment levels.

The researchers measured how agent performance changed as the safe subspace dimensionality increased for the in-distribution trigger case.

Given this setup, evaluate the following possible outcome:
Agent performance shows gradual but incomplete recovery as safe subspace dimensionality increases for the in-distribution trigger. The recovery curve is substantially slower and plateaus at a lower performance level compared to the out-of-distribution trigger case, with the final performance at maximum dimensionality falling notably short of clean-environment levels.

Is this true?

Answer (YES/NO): NO